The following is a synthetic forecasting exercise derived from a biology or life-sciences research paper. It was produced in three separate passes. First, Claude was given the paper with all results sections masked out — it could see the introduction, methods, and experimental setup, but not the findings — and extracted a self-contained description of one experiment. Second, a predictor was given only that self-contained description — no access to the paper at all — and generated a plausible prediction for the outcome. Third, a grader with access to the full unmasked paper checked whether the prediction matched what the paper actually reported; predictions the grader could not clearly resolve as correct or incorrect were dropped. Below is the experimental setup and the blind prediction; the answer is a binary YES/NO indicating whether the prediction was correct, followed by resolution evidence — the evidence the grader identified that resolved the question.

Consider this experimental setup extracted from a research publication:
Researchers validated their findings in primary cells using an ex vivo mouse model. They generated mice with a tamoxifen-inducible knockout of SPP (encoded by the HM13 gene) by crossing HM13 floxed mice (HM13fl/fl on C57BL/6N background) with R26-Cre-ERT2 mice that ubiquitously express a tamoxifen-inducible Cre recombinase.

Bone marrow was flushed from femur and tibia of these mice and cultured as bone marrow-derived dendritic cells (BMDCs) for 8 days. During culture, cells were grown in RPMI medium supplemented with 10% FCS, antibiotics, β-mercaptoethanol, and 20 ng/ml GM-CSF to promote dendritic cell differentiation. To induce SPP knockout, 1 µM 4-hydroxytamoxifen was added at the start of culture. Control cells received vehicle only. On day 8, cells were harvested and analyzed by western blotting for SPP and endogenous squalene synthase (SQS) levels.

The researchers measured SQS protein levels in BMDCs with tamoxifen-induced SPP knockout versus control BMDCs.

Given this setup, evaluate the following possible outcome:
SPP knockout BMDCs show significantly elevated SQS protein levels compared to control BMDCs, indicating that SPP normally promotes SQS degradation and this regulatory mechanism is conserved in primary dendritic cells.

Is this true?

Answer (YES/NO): YES